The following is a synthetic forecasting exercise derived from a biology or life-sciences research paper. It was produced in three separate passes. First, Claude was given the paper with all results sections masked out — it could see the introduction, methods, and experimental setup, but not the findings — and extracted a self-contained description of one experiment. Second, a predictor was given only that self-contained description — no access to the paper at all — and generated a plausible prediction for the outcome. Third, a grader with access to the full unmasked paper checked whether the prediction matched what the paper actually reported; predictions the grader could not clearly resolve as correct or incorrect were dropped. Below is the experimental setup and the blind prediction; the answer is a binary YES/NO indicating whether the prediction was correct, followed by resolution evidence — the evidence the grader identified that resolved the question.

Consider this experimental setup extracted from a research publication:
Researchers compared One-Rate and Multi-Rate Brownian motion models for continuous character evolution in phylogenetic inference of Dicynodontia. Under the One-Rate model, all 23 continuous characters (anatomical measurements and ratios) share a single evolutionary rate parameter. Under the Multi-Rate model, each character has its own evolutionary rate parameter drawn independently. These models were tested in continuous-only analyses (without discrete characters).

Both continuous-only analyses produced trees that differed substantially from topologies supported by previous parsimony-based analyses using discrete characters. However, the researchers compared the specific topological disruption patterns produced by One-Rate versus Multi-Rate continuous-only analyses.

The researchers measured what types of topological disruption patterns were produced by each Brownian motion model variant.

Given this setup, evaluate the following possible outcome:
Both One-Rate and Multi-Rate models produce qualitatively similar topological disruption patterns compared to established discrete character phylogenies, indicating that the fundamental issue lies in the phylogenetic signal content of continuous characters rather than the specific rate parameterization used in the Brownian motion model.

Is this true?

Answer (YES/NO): NO